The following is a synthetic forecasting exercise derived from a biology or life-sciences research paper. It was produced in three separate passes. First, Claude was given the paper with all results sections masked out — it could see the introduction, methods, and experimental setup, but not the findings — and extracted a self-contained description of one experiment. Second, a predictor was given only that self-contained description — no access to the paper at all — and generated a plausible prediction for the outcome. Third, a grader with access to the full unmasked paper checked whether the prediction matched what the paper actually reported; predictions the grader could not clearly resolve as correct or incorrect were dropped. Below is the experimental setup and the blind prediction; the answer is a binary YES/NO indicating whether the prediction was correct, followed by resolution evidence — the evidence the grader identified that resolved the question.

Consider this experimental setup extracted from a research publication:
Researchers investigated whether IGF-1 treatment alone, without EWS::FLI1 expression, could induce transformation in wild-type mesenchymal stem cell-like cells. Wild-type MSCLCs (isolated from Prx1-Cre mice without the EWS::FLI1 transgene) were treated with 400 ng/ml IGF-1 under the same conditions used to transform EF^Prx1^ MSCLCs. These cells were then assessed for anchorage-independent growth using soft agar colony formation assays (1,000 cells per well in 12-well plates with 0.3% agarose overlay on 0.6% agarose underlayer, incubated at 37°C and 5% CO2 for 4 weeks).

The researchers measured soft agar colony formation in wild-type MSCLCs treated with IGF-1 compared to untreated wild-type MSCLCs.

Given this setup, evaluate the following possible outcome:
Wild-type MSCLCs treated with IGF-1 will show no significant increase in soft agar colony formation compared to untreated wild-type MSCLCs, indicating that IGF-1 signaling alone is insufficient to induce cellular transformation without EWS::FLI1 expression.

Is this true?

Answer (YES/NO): YES